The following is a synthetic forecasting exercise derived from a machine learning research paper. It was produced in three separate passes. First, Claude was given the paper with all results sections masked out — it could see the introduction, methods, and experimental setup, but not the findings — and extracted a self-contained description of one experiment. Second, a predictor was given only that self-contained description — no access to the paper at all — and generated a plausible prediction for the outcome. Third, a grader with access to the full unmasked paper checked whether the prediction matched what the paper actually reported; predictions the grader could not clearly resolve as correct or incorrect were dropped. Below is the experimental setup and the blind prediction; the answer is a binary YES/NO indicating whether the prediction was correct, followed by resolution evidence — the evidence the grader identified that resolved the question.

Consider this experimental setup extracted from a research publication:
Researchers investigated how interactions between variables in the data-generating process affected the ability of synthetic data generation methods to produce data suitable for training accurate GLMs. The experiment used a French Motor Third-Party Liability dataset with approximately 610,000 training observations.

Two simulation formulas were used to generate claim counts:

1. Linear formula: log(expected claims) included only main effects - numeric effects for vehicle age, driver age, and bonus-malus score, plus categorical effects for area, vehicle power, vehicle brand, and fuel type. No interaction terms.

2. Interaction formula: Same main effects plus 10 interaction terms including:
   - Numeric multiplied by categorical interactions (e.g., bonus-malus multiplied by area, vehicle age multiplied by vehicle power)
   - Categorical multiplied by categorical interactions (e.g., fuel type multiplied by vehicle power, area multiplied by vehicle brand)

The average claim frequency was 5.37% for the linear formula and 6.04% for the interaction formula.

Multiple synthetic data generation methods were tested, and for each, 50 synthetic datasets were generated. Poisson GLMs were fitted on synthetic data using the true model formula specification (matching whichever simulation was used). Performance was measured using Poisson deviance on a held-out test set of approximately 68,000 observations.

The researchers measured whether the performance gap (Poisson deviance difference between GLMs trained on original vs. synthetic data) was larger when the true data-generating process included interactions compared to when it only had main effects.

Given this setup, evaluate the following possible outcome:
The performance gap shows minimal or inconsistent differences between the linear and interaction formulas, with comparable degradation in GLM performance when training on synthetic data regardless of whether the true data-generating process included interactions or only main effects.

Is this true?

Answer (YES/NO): NO